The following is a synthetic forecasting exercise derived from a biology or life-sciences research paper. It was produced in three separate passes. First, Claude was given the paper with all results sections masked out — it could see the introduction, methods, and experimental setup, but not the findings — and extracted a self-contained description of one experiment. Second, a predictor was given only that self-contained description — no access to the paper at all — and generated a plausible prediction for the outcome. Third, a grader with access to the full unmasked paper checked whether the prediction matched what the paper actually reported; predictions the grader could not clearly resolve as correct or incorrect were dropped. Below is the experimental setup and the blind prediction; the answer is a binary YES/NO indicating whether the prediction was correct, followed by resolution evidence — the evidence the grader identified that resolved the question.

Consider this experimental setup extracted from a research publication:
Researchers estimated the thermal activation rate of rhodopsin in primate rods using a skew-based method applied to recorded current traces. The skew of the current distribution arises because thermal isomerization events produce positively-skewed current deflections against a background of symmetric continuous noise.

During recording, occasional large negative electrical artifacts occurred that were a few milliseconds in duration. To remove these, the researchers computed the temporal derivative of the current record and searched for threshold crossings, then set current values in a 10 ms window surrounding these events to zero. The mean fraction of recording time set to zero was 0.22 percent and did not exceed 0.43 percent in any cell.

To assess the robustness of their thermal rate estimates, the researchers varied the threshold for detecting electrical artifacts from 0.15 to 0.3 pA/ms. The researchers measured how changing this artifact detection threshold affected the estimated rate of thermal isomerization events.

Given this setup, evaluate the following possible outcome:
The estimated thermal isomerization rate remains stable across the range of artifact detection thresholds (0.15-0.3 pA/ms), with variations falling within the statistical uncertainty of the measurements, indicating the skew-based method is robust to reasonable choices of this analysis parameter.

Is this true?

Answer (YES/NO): YES